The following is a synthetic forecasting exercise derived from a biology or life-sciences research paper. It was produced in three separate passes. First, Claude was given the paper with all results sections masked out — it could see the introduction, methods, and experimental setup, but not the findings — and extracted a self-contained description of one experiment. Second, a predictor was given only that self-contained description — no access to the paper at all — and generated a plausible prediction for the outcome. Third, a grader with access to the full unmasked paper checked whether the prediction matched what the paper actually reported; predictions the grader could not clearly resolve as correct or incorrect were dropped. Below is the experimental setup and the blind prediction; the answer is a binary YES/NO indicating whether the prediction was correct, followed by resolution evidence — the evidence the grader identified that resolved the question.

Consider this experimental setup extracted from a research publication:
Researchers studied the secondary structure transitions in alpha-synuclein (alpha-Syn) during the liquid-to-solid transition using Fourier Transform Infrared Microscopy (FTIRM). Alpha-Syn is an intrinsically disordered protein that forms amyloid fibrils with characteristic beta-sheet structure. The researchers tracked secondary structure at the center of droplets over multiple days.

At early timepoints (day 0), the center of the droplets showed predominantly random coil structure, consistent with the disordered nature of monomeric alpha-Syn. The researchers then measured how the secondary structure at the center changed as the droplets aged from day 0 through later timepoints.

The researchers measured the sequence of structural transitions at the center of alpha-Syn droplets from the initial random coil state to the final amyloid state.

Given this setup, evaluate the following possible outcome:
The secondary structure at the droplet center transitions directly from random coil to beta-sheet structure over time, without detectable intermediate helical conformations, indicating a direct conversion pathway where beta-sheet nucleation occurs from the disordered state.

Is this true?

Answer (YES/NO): NO